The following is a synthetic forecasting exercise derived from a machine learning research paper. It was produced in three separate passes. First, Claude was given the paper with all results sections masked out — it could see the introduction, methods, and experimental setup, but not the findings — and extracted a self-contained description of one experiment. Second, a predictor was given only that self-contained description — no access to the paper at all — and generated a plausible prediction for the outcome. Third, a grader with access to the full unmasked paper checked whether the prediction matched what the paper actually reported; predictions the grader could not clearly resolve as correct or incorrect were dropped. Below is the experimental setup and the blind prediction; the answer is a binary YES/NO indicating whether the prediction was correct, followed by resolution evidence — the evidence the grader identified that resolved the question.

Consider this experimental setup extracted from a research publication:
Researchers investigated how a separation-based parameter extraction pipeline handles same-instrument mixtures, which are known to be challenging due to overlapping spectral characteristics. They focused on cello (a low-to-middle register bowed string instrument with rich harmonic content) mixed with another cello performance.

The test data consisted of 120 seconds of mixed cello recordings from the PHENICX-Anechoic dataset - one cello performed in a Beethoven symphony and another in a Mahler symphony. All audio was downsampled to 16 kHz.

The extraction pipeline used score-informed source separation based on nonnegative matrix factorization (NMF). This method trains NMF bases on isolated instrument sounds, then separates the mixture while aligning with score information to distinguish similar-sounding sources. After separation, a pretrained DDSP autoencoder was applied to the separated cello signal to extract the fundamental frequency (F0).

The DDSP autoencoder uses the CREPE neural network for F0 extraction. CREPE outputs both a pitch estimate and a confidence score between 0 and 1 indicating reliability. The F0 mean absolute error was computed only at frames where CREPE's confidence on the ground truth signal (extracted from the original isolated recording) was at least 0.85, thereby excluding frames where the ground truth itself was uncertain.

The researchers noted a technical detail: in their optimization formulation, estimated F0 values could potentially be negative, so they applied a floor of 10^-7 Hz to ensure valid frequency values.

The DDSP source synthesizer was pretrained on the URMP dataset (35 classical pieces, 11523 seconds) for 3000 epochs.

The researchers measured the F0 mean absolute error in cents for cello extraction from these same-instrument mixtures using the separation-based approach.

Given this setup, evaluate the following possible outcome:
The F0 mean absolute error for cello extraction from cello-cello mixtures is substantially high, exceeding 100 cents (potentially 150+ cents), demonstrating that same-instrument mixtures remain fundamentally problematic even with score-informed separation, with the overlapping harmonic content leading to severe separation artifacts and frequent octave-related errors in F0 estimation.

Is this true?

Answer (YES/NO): YES